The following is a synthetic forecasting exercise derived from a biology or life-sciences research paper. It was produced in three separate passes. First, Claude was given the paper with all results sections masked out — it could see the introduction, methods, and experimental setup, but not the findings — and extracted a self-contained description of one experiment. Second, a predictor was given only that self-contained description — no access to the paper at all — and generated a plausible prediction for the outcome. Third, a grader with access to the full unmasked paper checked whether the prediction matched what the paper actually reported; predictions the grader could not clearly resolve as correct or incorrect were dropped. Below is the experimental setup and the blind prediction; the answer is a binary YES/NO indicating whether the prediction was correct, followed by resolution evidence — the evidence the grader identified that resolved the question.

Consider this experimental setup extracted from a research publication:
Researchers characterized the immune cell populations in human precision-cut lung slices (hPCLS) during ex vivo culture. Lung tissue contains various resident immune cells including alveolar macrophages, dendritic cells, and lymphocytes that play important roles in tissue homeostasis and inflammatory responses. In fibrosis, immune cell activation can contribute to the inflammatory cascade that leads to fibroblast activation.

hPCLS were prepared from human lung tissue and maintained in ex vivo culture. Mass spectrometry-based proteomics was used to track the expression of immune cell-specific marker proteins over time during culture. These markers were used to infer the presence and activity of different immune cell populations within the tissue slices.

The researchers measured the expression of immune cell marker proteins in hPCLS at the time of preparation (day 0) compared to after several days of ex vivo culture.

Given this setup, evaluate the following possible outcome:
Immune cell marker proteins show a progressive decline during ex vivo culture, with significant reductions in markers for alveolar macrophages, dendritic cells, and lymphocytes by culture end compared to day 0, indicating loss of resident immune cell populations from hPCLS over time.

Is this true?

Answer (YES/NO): NO